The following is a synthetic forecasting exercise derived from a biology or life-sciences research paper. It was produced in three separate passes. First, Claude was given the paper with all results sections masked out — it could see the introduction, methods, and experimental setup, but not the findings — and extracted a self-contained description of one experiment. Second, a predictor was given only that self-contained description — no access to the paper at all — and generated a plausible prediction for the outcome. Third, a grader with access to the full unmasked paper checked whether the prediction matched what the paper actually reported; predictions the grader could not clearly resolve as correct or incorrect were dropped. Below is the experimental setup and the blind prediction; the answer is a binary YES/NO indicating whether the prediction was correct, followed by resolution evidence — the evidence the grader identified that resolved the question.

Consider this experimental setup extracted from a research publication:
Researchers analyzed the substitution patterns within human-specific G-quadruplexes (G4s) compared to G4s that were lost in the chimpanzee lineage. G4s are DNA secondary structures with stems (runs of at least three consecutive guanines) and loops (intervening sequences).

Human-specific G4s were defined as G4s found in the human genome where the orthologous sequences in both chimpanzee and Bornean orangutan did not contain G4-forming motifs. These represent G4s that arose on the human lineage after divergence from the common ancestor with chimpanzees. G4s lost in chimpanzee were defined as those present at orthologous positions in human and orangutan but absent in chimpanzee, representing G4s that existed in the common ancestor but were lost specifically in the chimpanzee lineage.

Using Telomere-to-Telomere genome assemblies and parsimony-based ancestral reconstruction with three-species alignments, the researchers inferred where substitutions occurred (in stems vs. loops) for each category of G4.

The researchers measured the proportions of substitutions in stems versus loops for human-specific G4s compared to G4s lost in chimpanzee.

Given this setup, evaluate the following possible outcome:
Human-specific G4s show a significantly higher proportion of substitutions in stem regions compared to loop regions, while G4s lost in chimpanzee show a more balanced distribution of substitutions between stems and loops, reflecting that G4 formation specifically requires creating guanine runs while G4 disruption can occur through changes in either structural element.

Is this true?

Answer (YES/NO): NO